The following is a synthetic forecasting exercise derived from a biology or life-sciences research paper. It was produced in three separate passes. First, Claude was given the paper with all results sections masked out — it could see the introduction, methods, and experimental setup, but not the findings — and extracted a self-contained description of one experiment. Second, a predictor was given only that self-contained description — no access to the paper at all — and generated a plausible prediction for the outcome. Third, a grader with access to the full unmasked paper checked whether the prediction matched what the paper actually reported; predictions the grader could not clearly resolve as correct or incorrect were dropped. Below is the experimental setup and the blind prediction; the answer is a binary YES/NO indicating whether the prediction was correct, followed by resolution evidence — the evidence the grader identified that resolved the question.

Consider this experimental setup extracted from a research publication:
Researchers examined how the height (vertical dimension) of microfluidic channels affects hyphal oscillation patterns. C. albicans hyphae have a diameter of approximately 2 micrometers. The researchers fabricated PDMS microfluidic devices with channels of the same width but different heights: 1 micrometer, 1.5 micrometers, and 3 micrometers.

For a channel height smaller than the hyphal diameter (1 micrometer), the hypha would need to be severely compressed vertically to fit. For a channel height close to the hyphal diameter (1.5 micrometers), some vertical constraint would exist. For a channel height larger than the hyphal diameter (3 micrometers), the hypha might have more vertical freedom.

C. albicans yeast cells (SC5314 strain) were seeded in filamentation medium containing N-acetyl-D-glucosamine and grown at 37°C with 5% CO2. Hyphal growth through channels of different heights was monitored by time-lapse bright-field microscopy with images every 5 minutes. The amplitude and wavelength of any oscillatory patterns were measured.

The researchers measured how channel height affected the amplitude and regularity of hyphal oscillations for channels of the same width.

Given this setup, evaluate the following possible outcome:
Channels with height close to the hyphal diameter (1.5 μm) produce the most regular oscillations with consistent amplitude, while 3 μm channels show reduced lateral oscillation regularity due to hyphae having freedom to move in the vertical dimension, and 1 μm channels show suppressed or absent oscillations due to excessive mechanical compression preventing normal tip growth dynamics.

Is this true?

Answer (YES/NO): NO